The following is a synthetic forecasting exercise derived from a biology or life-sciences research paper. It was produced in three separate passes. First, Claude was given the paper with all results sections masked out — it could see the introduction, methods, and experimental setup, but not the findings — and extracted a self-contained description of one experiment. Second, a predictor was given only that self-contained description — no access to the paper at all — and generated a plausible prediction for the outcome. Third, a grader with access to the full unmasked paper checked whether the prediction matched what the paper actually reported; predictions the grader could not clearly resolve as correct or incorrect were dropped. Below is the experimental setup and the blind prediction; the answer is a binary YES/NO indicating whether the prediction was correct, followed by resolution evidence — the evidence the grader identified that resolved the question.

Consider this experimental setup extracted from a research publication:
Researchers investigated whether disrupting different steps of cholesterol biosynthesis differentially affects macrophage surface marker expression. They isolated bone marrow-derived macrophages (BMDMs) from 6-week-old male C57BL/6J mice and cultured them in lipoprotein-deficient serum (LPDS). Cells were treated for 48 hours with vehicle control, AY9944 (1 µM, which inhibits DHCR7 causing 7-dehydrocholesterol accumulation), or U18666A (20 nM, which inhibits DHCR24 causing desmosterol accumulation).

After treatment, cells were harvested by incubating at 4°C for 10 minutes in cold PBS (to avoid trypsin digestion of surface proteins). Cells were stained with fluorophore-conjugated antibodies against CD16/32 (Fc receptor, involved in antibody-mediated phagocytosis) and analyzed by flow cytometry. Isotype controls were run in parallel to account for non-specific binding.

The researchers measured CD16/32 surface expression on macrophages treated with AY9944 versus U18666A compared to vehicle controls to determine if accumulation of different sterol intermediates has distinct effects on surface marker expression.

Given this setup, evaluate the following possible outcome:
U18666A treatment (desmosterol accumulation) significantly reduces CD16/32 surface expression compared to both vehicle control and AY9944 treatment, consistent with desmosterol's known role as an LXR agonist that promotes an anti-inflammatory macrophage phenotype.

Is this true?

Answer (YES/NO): NO